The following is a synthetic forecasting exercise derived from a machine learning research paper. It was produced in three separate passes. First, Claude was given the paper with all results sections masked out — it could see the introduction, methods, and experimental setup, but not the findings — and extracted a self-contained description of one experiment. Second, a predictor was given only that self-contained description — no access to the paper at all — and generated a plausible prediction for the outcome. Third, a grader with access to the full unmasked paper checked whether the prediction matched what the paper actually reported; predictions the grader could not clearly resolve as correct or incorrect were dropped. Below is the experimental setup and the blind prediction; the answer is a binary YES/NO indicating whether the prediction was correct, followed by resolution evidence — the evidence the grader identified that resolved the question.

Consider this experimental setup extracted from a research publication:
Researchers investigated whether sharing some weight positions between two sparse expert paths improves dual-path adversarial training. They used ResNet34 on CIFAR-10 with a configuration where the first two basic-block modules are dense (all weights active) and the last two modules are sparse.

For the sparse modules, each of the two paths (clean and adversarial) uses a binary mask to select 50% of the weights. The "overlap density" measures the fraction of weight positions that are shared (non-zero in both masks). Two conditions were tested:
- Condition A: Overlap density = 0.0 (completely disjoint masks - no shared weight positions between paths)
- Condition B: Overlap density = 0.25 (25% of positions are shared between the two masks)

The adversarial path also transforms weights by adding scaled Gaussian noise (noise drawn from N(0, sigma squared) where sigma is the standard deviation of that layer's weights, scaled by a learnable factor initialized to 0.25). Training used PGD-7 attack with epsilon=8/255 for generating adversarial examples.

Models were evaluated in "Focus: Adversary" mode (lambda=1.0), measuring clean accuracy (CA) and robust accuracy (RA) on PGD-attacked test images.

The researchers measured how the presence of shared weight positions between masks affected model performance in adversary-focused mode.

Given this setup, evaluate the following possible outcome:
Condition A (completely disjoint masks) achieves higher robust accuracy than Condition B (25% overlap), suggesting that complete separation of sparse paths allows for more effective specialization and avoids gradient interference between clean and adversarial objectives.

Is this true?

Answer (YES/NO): NO